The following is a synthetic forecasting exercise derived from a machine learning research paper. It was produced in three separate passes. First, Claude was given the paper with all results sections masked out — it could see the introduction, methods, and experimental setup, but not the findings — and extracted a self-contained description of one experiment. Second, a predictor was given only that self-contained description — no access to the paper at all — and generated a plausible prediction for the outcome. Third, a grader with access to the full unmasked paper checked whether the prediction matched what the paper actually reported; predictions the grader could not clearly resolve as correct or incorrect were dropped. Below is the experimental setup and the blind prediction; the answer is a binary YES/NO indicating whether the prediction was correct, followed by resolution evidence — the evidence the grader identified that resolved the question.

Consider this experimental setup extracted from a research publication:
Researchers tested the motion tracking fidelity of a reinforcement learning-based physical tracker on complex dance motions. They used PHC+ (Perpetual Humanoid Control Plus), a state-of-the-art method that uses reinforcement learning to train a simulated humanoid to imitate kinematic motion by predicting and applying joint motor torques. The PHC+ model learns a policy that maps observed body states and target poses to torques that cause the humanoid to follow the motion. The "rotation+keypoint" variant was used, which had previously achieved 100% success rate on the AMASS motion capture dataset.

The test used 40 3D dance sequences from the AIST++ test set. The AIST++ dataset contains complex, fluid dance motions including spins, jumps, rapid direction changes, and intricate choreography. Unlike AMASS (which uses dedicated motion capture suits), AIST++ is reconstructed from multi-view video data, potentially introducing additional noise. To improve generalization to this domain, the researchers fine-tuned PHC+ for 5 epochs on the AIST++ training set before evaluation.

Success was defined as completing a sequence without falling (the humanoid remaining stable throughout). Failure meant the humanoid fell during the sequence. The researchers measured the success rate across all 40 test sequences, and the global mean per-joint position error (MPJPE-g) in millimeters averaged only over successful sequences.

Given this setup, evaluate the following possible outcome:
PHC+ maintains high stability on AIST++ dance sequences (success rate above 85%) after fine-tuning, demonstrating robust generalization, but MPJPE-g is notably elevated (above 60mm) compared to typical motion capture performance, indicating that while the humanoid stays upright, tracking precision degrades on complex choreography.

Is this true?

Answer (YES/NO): NO